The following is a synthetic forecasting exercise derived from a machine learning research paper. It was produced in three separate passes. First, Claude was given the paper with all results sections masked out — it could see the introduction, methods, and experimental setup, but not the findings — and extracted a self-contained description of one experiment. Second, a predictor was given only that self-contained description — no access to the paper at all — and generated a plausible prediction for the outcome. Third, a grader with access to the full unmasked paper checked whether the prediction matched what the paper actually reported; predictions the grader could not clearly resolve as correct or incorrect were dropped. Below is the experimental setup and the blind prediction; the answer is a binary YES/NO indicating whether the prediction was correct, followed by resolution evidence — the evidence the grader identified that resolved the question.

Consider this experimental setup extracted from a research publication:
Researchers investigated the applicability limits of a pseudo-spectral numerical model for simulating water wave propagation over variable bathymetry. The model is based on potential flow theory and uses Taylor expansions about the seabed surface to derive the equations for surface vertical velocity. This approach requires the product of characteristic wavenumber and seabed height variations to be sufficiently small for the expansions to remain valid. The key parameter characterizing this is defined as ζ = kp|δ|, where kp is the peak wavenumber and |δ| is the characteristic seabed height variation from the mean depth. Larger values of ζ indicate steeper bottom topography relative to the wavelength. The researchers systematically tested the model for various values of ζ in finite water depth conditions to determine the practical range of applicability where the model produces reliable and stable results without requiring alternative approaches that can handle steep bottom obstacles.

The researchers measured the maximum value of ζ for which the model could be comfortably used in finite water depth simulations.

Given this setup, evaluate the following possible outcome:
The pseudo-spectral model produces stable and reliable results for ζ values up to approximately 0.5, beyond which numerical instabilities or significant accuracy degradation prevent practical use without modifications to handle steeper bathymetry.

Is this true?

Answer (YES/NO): NO